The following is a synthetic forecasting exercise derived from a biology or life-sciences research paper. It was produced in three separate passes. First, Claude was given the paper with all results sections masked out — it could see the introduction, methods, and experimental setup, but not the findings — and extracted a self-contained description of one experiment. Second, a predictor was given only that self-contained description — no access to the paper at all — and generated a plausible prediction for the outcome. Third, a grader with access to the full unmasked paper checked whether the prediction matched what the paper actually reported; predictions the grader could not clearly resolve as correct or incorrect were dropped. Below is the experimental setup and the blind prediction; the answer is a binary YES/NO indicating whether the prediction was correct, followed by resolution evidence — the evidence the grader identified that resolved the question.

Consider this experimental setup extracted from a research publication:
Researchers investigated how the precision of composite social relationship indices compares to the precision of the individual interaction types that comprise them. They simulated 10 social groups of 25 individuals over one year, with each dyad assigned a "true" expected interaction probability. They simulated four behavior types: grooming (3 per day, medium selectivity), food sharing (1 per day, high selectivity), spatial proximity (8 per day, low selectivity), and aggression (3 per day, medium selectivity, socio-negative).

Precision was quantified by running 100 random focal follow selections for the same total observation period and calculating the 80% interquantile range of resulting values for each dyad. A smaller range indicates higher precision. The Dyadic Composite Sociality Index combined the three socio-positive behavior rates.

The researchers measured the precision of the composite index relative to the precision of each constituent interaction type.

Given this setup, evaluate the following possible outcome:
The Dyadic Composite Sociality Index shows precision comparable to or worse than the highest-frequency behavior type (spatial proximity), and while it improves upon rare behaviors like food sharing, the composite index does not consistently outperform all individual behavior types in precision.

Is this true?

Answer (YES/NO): NO